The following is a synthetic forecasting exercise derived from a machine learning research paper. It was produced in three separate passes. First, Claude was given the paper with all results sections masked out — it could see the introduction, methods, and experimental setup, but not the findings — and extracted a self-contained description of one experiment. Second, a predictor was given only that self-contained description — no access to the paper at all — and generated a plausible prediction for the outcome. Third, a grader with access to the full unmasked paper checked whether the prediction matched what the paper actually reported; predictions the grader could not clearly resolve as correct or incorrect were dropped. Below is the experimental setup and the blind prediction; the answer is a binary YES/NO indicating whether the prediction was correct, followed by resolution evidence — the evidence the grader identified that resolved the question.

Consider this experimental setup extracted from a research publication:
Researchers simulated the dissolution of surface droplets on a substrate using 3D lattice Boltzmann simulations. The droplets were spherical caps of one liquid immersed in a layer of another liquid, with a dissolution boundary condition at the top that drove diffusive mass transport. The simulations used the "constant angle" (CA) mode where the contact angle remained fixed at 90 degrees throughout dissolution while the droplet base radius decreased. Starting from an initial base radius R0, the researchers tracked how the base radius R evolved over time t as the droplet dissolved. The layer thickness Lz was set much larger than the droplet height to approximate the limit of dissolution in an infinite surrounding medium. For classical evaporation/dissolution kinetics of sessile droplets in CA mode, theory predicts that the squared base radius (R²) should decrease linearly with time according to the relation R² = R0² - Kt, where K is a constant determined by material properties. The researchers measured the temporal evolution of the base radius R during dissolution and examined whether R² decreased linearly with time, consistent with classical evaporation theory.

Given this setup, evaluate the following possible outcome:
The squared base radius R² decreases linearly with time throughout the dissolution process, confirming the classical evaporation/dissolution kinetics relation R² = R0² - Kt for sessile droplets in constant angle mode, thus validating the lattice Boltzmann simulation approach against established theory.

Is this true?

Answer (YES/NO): NO